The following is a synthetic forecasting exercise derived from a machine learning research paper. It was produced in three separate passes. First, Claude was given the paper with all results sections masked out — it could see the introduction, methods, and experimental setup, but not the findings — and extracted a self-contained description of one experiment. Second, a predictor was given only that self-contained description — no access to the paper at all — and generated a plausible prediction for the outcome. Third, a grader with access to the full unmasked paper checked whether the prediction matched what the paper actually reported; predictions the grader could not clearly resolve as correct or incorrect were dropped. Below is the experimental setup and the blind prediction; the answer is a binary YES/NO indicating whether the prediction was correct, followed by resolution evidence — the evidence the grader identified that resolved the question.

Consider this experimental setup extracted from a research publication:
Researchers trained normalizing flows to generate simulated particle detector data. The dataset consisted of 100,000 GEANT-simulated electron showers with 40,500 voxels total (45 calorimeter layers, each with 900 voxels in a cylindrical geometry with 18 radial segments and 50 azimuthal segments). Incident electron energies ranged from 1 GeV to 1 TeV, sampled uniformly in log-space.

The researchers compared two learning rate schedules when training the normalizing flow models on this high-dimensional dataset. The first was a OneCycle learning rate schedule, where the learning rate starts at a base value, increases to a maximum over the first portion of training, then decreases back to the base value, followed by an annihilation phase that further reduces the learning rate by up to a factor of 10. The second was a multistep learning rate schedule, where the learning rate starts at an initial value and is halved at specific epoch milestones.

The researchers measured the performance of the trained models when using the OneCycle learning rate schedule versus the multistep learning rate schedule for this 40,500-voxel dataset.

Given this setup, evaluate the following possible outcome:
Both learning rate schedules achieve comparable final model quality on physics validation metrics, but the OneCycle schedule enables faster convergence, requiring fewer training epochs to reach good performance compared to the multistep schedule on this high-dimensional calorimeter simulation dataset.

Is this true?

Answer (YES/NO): NO